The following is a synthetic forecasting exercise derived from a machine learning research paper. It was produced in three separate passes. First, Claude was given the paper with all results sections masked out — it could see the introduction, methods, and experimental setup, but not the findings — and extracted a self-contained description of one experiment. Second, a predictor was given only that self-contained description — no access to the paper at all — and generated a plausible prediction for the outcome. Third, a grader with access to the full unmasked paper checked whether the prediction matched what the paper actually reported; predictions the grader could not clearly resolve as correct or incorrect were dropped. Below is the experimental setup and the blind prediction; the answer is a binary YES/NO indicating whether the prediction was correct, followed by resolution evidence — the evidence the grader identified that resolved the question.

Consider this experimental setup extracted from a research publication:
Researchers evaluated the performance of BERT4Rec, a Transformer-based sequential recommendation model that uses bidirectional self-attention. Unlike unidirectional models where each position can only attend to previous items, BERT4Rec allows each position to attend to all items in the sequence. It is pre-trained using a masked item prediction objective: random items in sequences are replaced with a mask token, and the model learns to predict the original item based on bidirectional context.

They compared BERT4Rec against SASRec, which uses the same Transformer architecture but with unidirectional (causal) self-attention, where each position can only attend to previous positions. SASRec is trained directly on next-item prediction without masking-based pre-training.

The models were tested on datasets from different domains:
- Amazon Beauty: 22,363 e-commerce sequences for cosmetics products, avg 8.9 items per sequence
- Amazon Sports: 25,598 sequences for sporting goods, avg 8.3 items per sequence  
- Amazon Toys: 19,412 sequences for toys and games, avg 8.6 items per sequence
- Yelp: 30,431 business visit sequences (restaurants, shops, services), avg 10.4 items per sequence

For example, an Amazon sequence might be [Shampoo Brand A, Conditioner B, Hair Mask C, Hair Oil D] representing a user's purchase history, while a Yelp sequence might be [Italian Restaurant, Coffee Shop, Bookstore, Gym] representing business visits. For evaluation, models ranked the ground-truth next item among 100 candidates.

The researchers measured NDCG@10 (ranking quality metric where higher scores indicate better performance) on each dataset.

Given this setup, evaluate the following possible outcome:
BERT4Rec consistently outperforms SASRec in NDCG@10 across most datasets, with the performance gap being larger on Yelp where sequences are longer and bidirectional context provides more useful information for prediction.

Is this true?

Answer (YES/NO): NO